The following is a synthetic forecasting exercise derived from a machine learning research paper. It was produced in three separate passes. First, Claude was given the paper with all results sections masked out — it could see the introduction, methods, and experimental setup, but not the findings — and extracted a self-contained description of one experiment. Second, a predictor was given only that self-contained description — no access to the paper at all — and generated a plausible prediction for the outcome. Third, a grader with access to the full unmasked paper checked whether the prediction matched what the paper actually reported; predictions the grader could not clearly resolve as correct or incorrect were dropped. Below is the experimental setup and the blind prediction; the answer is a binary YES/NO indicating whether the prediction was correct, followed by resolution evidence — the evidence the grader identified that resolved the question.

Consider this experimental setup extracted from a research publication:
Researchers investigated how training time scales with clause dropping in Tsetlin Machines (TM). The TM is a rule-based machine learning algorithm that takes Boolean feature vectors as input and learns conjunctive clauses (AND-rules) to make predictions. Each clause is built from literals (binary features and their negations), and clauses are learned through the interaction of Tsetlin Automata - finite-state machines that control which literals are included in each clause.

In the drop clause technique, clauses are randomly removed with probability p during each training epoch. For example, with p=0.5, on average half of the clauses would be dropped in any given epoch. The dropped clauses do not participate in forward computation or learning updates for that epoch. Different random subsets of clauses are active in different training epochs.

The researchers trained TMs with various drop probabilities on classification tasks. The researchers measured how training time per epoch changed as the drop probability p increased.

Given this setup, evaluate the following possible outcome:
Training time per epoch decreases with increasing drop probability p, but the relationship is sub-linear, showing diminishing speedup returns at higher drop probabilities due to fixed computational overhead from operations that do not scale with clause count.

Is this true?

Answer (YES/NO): NO